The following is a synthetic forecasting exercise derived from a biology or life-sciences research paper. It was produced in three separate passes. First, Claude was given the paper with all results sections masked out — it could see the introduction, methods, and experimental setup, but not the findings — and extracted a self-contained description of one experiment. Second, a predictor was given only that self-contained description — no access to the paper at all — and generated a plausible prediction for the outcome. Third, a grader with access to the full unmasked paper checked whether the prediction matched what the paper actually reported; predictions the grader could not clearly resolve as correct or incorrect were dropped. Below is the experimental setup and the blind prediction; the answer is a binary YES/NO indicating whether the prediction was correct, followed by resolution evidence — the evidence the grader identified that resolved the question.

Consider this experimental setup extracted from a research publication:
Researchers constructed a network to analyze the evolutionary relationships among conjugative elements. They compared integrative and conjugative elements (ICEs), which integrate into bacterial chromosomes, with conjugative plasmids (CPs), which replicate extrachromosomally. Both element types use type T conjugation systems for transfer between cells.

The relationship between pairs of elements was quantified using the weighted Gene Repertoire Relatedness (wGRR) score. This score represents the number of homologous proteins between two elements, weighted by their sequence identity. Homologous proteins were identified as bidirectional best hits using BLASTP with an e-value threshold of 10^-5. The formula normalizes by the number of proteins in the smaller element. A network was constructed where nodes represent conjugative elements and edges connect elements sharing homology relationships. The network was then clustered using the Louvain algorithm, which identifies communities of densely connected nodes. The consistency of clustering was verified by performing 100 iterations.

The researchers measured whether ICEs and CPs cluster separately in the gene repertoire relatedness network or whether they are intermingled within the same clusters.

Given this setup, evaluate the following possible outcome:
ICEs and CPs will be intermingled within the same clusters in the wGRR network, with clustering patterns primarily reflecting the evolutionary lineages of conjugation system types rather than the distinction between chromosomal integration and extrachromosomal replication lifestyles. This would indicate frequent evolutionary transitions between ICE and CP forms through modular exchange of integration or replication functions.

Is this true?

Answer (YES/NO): NO